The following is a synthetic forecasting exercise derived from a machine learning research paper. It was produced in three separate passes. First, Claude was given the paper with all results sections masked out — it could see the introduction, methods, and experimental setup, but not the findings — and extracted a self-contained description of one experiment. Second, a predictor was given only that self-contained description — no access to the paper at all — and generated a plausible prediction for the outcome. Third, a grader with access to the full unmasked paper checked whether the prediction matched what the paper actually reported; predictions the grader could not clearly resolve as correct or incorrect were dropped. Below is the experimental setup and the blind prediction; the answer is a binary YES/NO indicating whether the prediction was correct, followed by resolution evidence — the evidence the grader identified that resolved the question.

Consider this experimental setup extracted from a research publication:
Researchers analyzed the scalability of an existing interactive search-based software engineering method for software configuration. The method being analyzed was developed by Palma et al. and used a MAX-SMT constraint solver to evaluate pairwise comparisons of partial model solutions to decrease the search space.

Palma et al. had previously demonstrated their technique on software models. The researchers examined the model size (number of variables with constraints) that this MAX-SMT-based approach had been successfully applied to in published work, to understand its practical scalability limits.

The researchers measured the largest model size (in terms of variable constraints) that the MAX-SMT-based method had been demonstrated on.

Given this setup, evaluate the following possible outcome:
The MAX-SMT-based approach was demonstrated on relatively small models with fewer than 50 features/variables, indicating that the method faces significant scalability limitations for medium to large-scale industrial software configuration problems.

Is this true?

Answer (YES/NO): NO